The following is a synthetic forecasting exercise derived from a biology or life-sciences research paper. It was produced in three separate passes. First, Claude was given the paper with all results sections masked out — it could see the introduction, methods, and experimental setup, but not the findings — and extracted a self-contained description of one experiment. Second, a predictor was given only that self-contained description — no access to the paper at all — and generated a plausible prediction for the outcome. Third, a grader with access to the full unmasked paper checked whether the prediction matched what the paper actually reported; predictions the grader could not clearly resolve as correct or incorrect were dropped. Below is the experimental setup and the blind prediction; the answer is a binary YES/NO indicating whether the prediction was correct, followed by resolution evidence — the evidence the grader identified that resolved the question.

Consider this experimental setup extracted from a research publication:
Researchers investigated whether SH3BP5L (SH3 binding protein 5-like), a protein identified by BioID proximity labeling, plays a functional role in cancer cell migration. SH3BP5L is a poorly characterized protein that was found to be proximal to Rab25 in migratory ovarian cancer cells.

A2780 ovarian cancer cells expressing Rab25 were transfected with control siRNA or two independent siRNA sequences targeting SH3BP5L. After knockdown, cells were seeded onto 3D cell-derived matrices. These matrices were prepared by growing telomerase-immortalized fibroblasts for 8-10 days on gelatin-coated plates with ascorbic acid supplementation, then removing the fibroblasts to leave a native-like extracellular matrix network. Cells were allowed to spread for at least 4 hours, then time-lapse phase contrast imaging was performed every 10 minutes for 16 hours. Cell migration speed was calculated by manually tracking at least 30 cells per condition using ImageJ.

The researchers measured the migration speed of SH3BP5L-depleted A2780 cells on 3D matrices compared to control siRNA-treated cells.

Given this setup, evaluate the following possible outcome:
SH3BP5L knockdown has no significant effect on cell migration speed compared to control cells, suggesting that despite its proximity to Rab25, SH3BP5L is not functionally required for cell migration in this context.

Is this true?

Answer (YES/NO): NO